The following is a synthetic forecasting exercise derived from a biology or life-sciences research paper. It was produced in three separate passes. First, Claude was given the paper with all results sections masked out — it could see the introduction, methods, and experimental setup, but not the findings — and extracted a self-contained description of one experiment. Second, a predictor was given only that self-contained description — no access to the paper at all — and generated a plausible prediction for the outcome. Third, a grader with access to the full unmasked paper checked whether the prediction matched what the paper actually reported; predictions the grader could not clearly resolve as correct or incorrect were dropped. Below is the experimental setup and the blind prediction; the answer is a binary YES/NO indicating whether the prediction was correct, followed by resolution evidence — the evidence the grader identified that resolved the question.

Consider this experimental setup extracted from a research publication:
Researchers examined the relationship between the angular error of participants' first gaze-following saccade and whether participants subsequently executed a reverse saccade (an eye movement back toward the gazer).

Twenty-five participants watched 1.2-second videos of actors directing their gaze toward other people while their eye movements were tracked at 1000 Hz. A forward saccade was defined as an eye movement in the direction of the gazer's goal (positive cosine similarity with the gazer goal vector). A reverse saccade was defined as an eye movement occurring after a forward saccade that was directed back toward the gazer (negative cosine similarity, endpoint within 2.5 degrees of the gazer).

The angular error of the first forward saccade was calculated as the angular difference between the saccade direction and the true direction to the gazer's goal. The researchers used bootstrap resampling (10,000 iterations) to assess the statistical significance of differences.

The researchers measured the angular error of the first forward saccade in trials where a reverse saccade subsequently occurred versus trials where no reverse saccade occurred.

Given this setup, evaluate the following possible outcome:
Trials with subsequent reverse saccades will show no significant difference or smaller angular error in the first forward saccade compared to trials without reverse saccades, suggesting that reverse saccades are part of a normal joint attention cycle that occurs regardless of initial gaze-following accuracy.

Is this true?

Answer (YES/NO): NO